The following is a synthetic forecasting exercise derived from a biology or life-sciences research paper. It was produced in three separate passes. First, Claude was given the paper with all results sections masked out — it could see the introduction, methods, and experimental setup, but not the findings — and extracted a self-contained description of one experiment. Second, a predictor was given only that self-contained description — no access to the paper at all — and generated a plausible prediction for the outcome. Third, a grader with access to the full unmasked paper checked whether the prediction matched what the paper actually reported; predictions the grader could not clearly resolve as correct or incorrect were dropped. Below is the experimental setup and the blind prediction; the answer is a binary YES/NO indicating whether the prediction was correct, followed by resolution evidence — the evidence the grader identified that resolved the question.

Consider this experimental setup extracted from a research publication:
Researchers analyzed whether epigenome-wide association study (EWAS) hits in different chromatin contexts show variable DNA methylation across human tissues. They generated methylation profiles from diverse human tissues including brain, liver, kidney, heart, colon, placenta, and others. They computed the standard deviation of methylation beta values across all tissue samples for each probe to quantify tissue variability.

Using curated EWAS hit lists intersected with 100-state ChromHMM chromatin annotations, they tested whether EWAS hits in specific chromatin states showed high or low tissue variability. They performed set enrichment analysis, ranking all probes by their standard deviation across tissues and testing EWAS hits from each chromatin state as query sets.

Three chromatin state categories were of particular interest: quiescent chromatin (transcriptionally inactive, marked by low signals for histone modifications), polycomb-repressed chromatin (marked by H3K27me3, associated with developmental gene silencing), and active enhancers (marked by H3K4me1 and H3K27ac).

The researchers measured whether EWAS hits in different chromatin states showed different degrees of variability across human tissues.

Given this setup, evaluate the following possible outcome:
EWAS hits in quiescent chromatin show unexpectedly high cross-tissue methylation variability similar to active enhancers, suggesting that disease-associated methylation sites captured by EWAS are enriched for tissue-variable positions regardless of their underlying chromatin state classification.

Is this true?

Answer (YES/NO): NO